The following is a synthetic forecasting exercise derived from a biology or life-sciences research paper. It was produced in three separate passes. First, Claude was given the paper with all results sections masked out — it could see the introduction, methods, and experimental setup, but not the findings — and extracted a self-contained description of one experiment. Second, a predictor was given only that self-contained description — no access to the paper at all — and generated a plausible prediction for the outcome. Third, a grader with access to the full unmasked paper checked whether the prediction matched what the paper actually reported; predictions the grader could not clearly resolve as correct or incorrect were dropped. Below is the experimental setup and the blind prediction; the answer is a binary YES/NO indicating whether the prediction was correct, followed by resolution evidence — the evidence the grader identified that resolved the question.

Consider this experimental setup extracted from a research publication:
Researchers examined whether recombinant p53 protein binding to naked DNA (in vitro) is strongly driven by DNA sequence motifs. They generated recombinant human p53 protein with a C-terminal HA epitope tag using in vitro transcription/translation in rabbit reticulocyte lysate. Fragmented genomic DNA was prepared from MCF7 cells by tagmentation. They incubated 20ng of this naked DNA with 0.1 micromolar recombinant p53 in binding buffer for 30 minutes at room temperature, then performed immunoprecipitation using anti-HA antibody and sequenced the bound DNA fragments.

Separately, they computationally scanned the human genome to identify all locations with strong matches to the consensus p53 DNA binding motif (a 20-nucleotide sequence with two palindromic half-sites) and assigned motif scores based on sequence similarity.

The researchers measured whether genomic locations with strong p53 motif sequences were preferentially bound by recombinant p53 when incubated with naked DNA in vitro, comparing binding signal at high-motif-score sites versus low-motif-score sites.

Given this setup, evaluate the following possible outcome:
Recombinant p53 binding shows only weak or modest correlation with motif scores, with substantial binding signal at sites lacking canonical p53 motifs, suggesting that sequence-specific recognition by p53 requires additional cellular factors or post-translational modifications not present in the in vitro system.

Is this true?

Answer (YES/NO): NO